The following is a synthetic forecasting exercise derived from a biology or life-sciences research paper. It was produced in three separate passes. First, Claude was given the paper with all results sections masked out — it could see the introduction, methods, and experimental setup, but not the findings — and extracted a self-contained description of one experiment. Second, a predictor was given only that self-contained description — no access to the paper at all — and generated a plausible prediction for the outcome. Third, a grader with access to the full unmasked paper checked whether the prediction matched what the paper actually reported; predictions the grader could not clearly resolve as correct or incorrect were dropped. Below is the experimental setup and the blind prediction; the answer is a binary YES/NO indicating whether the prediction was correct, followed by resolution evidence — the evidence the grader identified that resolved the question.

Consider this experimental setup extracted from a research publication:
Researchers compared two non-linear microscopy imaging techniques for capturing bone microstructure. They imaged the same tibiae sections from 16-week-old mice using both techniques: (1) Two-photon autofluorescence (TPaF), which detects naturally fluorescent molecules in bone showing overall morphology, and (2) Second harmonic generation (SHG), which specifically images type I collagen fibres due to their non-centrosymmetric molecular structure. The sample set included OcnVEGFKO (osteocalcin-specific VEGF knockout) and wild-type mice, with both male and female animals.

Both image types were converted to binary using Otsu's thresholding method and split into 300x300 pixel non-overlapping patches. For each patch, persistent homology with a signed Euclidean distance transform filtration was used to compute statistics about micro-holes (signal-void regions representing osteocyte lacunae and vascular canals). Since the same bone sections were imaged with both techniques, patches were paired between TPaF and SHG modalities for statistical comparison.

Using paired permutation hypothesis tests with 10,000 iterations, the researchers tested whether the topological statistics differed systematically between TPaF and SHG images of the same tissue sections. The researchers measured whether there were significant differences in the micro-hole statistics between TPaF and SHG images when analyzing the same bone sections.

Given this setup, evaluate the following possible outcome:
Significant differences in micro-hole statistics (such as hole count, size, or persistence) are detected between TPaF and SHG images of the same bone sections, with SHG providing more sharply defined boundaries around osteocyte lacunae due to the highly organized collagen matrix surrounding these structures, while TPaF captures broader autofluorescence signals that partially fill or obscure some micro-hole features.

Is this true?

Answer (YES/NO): NO